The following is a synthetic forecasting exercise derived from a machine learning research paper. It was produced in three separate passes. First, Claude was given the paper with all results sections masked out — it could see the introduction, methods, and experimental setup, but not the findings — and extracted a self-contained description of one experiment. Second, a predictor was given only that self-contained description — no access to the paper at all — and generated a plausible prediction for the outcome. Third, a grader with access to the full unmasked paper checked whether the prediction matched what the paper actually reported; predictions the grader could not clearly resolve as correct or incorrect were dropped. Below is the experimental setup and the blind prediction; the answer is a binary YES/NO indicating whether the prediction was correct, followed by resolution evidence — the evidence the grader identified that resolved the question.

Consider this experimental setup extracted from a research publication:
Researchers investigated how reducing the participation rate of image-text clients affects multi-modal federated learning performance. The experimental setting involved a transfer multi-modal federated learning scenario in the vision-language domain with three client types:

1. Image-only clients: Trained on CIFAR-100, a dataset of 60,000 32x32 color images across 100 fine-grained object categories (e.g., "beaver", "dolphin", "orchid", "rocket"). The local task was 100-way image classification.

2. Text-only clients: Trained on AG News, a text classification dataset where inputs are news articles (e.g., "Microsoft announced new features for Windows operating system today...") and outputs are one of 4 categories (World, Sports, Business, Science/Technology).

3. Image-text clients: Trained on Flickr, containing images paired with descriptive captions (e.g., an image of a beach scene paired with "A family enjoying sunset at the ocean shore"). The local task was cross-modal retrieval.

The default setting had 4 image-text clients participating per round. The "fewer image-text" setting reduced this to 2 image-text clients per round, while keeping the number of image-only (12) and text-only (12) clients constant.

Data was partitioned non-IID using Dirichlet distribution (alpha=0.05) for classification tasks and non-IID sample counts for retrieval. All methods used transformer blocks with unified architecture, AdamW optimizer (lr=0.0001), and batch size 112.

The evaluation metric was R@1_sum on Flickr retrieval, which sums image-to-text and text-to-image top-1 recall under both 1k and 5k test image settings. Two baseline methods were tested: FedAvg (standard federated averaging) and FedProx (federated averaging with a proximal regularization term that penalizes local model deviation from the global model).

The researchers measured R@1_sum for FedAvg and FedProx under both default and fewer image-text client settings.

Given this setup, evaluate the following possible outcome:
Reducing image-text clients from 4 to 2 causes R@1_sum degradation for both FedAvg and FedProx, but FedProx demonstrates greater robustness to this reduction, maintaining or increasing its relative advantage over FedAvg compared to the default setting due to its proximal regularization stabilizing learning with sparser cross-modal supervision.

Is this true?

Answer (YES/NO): NO